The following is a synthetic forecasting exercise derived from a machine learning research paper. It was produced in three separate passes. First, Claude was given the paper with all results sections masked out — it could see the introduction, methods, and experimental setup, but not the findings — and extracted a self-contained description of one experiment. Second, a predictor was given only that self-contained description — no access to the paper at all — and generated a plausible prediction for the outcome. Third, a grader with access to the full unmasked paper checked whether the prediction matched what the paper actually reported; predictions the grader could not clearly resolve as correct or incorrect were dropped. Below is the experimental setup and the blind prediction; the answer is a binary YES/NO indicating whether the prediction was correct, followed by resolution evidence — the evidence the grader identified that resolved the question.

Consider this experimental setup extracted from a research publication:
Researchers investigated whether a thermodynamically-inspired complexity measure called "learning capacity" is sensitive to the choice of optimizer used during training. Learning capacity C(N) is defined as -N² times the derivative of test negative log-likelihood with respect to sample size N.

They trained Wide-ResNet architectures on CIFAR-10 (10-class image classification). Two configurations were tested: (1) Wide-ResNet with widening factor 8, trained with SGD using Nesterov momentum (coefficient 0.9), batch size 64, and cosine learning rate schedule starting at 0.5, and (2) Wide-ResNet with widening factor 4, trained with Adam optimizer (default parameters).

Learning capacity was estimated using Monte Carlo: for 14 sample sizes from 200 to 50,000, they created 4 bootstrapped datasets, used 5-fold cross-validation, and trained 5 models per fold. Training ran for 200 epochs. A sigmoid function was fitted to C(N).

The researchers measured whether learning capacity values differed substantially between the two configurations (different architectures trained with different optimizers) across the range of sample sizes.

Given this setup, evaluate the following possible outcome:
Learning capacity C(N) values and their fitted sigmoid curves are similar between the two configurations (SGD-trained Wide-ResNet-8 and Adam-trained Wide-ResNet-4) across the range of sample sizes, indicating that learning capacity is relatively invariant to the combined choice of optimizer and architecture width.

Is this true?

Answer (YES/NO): YES